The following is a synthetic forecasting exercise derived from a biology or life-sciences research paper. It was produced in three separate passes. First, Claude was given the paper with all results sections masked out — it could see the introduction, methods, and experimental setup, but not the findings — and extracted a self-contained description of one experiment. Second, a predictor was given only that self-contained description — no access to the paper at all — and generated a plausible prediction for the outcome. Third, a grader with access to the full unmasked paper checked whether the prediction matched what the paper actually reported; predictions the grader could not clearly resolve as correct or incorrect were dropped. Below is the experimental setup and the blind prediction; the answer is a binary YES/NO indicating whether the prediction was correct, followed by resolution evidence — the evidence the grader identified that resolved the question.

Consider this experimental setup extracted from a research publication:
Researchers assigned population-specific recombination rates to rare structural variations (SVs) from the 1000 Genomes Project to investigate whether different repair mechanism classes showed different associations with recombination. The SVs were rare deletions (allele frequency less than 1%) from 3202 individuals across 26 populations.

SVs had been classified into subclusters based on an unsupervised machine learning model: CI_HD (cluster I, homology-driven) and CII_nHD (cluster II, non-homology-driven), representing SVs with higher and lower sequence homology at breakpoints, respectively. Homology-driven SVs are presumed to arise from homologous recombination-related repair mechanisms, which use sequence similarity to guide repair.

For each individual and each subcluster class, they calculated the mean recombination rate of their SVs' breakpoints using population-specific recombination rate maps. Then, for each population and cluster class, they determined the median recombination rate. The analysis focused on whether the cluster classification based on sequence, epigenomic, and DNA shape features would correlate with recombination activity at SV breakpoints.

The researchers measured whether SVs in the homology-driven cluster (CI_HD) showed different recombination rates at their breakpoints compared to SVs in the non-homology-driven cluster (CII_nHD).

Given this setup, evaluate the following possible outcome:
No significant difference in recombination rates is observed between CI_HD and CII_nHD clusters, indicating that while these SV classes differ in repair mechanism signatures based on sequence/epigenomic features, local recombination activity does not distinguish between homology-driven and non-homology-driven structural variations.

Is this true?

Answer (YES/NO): NO